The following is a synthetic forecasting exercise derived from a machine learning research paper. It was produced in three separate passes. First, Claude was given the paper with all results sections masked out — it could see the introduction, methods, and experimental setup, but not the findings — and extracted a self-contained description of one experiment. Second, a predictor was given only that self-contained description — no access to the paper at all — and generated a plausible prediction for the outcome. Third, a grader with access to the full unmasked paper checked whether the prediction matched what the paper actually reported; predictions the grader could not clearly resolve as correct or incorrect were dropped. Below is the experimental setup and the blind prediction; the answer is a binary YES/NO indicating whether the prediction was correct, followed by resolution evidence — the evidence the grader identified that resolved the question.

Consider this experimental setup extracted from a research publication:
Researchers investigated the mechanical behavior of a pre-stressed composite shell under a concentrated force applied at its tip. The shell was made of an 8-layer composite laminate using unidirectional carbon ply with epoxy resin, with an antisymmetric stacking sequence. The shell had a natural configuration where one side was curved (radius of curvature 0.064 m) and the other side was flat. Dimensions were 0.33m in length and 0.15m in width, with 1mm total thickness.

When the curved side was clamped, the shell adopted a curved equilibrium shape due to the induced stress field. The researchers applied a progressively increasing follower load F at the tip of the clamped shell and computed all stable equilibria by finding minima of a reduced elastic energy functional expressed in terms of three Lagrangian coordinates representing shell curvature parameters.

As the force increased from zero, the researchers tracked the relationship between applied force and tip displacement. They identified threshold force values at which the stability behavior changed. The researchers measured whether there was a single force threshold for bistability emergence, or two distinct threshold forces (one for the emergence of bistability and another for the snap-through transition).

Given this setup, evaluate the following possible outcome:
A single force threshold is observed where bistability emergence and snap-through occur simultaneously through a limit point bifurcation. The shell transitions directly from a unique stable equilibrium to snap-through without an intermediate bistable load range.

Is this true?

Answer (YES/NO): NO